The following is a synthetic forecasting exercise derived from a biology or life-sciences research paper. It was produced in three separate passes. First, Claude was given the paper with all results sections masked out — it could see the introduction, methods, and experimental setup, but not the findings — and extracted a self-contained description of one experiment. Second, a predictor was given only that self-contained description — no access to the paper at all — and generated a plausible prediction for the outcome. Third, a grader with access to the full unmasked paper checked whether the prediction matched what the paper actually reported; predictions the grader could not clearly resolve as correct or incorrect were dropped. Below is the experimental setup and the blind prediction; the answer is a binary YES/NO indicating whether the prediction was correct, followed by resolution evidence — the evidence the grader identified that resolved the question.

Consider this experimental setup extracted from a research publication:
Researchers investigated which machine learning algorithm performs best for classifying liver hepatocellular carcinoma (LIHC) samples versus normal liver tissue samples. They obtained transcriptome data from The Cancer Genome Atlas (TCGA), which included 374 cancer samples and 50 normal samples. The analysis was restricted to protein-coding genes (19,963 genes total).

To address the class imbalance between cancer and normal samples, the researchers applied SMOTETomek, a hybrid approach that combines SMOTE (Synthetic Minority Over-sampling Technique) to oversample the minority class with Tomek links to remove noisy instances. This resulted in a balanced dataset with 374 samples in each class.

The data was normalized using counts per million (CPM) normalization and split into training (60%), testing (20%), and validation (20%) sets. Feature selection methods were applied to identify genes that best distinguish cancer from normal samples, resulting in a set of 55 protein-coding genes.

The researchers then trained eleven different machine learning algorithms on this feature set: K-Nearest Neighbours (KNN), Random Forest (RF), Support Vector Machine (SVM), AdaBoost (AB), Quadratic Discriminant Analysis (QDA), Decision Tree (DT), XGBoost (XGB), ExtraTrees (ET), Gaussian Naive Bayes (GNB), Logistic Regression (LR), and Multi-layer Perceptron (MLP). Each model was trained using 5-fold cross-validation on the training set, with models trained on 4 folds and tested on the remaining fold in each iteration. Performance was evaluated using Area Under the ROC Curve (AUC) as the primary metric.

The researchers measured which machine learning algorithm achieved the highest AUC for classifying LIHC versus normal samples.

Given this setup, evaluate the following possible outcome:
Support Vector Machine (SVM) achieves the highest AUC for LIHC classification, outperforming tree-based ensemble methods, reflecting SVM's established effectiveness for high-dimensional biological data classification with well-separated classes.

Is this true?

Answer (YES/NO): NO